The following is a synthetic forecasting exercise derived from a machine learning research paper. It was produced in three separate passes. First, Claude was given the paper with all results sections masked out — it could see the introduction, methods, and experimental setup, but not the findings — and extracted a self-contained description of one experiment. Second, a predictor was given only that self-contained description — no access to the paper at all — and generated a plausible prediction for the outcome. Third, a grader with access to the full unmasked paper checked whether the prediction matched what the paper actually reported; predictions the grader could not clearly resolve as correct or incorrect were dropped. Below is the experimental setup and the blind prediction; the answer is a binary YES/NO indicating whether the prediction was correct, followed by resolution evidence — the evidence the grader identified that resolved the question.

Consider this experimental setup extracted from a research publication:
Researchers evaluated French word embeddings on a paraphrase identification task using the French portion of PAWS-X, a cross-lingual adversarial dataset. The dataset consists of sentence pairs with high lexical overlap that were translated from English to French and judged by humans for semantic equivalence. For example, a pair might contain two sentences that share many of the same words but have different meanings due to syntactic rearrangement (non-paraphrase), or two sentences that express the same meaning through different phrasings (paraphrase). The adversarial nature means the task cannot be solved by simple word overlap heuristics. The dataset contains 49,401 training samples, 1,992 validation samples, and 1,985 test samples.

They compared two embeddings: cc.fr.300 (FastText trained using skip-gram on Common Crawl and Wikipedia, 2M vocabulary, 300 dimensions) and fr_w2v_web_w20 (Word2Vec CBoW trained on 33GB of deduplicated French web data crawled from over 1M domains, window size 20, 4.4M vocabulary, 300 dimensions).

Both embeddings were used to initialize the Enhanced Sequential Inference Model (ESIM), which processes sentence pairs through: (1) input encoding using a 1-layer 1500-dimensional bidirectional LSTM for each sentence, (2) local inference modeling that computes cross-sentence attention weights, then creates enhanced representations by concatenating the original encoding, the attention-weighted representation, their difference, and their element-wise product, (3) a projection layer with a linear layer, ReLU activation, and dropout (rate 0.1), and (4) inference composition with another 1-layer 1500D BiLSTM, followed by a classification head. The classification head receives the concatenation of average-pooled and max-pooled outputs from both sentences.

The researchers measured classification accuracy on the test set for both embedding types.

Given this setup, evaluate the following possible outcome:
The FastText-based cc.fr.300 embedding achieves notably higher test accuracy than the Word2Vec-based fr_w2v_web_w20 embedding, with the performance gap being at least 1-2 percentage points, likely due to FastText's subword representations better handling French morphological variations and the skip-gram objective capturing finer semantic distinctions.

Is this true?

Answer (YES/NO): NO